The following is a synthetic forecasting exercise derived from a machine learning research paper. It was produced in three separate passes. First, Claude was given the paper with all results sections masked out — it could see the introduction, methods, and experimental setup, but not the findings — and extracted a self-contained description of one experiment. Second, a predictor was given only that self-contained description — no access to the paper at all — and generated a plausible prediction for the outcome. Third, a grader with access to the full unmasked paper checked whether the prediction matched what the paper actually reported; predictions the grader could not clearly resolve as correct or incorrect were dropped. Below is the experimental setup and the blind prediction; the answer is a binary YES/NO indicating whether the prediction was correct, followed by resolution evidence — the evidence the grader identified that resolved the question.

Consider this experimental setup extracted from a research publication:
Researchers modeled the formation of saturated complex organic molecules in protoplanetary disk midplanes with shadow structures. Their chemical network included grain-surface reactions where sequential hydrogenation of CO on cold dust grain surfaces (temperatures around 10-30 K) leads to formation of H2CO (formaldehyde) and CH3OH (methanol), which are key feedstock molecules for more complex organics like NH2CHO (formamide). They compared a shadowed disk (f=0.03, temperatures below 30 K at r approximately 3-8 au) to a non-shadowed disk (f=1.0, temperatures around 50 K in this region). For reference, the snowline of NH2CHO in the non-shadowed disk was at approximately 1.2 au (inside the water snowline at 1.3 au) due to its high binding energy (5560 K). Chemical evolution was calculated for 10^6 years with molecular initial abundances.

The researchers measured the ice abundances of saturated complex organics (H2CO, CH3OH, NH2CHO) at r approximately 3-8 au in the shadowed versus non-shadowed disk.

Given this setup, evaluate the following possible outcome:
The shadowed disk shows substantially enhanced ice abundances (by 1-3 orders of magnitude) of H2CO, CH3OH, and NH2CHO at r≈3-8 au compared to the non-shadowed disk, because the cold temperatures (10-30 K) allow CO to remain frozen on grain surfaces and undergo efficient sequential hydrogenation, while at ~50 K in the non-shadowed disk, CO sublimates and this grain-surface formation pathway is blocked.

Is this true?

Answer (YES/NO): NO